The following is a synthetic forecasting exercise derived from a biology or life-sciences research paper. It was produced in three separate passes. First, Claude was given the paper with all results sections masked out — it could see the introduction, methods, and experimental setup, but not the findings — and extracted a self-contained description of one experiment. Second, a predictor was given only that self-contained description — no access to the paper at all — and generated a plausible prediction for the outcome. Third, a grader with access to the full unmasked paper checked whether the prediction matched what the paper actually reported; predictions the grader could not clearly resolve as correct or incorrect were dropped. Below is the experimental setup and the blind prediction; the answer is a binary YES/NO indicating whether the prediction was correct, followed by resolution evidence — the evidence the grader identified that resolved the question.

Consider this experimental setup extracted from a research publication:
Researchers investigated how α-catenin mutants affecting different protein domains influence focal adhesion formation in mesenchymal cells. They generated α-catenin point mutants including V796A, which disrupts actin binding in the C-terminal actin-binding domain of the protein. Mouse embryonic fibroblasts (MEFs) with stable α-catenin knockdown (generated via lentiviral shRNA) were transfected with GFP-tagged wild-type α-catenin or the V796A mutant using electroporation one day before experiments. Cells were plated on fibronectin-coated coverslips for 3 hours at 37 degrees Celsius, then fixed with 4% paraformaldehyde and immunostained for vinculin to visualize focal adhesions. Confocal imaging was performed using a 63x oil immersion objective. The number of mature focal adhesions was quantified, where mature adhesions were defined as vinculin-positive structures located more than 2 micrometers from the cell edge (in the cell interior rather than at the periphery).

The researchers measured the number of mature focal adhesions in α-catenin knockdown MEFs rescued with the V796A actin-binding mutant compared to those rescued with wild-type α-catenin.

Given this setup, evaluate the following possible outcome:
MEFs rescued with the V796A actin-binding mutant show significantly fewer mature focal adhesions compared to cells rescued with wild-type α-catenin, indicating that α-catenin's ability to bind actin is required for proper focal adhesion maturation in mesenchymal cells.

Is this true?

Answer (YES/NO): YES